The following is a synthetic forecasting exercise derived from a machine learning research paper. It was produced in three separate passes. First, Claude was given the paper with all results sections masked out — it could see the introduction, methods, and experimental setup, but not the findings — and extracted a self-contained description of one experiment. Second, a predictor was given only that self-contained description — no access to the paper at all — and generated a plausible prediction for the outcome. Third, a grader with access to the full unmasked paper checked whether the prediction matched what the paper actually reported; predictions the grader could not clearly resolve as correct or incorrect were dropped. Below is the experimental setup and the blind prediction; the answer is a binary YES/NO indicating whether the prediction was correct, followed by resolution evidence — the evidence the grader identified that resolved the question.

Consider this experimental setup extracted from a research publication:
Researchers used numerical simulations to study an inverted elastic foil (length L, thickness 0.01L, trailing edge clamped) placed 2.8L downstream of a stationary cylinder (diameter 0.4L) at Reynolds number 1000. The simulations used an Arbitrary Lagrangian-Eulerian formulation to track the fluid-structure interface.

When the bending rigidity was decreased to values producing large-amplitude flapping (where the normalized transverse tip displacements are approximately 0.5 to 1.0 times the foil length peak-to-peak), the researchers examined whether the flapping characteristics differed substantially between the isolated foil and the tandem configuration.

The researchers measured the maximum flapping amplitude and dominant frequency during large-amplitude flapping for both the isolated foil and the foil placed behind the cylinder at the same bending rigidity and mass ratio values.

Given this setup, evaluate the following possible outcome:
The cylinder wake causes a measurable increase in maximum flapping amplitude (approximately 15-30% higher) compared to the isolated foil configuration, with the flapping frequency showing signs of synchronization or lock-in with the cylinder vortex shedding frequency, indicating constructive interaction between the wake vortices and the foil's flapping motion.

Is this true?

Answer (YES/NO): NO